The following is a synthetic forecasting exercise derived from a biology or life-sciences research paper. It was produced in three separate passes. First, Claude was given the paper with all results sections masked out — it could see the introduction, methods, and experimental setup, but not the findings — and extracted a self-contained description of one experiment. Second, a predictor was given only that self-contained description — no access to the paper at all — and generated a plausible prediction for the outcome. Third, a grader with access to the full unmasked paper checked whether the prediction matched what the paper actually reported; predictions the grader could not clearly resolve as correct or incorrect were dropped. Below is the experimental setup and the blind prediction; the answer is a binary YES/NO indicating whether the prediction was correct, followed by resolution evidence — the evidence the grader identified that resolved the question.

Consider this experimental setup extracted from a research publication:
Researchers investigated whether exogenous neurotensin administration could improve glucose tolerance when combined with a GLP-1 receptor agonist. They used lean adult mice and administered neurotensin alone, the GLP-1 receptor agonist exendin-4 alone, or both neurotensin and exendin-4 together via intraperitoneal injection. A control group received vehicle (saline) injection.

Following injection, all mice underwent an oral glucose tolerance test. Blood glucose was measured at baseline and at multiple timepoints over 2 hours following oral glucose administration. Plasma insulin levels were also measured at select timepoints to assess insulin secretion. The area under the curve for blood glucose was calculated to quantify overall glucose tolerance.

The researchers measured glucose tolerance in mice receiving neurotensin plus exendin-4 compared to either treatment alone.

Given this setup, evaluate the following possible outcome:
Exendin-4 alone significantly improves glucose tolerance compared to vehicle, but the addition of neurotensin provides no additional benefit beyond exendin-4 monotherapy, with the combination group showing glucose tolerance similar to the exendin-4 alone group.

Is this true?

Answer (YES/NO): NO